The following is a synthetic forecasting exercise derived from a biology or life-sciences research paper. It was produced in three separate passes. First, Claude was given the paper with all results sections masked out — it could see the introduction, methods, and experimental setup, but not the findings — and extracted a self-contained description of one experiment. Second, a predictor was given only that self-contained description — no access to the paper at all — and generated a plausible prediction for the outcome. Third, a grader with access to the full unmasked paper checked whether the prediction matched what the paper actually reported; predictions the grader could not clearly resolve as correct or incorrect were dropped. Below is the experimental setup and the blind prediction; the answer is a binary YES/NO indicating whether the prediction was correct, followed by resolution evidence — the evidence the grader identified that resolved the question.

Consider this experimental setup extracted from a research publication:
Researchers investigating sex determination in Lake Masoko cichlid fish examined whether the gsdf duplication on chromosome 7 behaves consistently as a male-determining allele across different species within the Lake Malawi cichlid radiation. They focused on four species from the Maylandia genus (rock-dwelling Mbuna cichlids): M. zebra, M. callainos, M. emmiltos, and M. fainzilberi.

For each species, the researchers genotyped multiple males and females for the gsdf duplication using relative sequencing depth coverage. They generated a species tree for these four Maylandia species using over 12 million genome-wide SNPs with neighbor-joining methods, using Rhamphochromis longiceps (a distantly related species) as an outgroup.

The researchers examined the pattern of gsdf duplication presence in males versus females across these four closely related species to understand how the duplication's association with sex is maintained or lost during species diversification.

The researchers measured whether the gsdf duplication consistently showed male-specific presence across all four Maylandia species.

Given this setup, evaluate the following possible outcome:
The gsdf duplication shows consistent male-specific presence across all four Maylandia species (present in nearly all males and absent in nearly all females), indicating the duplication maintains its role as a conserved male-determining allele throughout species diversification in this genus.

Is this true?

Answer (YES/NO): NO